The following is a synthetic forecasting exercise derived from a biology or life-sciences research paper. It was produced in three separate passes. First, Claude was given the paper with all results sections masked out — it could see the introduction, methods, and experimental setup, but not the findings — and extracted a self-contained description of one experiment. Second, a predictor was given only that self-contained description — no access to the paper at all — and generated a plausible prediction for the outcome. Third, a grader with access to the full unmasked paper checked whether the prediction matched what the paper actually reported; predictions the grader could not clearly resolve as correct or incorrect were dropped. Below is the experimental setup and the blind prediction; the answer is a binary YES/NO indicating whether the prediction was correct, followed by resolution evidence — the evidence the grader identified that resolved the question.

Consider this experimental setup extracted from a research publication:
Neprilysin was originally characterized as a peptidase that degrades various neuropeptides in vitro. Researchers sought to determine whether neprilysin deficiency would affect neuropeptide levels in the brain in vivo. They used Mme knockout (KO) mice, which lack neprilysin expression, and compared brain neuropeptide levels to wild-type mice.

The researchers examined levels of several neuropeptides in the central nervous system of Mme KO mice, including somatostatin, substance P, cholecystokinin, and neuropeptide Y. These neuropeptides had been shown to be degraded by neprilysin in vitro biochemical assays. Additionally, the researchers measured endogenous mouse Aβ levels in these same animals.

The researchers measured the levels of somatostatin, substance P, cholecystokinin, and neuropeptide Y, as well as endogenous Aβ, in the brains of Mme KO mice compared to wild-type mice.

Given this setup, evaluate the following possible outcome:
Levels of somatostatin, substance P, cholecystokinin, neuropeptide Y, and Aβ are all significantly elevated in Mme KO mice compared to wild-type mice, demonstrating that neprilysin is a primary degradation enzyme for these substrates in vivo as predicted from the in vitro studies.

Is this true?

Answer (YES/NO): NO